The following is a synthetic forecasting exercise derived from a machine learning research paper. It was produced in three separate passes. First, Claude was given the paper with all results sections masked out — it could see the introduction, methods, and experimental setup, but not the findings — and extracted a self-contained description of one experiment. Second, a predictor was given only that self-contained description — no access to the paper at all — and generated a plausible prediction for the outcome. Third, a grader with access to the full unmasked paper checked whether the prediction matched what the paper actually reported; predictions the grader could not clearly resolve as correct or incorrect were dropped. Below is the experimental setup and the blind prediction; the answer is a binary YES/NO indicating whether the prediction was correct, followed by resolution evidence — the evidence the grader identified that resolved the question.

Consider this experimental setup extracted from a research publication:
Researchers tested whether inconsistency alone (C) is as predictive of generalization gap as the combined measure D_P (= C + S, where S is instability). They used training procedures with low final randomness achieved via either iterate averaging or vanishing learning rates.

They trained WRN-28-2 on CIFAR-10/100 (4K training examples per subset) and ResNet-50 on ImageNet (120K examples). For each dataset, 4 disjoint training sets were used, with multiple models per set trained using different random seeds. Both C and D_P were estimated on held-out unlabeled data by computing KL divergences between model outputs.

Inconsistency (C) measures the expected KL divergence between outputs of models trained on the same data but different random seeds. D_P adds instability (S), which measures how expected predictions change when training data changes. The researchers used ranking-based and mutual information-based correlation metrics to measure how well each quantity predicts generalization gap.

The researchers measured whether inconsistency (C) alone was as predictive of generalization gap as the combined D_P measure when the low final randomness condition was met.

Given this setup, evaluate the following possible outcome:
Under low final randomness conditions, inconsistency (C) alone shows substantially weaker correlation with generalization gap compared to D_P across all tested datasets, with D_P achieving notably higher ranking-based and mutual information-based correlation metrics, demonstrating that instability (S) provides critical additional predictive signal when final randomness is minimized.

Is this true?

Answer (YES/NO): NO